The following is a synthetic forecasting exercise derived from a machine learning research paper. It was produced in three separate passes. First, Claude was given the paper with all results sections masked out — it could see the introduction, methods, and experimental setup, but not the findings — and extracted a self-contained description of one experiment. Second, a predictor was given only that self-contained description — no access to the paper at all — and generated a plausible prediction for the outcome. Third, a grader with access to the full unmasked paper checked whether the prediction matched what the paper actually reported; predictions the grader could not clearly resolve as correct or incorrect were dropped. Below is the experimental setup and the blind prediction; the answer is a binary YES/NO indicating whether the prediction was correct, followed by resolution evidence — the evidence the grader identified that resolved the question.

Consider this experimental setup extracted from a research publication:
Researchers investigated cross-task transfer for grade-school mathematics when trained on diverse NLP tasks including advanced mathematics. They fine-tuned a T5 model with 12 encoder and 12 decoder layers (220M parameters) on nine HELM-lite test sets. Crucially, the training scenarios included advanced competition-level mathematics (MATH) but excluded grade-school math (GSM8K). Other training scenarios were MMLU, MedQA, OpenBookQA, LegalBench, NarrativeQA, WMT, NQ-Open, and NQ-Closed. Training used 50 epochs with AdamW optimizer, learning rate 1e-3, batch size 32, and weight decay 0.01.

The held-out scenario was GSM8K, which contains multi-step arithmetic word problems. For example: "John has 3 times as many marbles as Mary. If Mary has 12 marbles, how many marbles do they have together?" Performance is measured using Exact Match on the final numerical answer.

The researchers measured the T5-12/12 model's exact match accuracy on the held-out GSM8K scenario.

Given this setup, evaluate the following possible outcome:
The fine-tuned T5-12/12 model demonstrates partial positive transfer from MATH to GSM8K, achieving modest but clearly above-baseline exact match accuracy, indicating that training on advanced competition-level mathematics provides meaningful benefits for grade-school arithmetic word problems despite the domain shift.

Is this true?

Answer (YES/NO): NO